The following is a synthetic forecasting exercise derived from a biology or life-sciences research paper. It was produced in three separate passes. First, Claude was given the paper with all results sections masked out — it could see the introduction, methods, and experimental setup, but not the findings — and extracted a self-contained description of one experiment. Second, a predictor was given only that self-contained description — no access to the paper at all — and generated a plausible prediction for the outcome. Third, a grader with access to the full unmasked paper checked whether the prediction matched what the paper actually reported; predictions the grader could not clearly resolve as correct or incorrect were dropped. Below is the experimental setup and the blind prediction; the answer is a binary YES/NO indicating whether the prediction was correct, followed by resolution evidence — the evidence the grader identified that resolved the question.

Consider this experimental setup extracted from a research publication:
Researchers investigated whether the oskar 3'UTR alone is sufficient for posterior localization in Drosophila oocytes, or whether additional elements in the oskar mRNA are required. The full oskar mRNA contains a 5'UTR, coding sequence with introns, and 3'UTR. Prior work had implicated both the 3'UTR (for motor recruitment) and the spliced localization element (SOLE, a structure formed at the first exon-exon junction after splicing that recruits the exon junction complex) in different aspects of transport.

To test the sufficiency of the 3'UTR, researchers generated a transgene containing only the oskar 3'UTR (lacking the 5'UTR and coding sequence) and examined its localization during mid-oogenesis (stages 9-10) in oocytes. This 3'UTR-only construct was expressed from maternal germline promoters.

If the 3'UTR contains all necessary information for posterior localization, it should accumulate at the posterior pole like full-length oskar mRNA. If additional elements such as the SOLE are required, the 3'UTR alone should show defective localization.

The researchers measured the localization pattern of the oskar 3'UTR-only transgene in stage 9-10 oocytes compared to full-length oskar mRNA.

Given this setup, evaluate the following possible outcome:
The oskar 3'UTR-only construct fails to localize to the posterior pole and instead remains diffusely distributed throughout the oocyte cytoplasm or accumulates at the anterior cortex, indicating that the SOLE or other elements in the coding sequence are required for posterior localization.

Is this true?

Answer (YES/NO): YES